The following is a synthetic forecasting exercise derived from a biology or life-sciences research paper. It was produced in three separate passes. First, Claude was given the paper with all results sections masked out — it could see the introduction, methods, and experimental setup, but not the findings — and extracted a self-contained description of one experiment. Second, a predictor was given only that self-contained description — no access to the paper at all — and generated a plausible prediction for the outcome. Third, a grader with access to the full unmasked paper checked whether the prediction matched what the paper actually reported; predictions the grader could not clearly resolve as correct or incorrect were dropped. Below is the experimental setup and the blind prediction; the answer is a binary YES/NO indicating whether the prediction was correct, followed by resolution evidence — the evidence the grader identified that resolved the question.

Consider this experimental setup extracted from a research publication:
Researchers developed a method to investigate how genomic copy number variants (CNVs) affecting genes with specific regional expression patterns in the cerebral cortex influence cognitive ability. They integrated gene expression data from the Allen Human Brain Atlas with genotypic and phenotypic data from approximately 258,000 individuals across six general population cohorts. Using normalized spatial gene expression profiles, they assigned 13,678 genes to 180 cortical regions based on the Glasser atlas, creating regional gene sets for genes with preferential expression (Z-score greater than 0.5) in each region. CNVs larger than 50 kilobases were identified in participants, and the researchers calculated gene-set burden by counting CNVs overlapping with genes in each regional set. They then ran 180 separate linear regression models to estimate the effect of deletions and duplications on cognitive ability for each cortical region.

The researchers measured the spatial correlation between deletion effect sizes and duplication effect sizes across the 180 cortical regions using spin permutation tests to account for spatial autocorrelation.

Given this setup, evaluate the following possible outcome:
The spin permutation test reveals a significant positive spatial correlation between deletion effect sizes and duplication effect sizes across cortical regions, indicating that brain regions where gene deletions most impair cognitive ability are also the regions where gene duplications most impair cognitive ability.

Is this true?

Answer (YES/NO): NO